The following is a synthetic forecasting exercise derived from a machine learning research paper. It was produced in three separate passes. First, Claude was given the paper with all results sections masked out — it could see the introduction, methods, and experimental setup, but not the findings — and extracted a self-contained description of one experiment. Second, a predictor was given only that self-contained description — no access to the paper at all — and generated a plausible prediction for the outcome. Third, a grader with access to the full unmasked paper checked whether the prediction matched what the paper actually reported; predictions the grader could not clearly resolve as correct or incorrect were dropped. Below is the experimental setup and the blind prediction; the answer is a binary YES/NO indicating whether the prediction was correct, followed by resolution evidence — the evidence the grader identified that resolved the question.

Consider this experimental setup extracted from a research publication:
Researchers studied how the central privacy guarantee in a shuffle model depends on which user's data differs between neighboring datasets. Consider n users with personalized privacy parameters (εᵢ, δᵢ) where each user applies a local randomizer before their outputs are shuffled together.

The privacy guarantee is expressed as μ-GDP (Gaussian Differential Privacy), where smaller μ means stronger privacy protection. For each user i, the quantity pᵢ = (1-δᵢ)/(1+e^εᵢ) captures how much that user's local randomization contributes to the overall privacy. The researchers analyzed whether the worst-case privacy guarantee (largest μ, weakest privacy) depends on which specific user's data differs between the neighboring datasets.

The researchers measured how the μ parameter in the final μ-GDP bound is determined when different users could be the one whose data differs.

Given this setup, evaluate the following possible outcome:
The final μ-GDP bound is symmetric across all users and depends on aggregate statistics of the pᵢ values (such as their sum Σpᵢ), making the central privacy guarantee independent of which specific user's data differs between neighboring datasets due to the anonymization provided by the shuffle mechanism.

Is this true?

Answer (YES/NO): NO